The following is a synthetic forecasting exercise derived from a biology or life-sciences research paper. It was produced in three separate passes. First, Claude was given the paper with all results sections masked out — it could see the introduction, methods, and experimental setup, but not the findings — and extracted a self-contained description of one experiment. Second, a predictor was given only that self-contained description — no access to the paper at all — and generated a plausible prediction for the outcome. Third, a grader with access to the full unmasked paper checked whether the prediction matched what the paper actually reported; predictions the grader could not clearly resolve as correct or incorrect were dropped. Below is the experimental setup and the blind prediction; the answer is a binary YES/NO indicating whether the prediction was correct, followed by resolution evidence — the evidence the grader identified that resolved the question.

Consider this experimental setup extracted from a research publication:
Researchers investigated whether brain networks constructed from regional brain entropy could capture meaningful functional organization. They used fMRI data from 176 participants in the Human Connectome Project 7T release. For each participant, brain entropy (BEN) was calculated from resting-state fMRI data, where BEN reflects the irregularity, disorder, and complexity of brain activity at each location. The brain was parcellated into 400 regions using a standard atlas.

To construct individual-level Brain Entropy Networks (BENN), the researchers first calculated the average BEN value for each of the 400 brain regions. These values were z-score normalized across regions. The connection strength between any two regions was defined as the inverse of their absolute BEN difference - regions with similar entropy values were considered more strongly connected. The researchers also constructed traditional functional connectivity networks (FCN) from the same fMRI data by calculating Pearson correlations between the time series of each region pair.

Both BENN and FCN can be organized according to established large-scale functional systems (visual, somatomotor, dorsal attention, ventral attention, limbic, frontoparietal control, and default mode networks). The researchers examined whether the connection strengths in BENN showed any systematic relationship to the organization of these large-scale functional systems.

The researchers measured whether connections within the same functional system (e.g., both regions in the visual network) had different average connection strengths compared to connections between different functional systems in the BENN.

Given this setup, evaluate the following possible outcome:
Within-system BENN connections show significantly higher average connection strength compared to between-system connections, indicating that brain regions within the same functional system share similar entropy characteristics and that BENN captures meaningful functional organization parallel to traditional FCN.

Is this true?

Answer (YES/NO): YES